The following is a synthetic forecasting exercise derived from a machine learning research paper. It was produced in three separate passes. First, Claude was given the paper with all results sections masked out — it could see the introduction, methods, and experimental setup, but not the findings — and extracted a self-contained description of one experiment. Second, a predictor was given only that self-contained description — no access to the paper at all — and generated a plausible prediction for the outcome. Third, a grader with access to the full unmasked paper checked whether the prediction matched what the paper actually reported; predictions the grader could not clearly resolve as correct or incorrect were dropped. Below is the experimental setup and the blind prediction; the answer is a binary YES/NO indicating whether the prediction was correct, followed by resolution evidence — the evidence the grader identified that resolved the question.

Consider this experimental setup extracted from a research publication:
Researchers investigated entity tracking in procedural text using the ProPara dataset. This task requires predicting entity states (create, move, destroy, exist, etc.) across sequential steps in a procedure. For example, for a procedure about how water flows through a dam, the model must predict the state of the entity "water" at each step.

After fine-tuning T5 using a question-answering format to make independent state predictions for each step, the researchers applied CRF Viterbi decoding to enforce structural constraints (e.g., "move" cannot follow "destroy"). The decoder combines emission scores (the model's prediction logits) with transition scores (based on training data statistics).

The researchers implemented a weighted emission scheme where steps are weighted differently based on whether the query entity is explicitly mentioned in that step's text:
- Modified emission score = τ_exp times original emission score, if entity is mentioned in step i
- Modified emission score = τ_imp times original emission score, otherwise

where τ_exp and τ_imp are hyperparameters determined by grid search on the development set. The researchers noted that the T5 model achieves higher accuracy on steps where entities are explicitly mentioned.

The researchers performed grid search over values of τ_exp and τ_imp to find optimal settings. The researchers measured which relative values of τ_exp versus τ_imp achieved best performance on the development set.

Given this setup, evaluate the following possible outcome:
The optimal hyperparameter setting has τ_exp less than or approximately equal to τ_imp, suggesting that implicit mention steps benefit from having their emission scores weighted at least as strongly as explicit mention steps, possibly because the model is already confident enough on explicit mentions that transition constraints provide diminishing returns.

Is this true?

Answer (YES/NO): YES